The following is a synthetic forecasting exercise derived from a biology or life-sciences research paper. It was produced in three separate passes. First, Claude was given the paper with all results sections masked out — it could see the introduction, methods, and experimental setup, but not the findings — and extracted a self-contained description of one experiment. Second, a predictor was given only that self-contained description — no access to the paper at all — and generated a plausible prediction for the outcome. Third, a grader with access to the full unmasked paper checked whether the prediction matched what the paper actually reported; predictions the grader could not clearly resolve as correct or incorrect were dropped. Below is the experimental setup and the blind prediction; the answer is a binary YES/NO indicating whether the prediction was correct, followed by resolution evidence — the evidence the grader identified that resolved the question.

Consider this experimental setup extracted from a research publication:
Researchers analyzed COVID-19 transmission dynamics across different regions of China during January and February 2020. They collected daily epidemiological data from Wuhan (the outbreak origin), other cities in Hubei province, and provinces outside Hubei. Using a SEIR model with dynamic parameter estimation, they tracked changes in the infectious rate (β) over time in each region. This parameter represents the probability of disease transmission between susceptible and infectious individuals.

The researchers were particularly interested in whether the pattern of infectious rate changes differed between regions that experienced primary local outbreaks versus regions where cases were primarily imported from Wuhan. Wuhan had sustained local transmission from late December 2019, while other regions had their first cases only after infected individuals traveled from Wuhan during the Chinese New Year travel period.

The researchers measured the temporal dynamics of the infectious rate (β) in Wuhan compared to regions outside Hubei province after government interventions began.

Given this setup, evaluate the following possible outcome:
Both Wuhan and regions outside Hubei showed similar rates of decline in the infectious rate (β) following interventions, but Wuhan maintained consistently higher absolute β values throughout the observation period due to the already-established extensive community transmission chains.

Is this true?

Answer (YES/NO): NO